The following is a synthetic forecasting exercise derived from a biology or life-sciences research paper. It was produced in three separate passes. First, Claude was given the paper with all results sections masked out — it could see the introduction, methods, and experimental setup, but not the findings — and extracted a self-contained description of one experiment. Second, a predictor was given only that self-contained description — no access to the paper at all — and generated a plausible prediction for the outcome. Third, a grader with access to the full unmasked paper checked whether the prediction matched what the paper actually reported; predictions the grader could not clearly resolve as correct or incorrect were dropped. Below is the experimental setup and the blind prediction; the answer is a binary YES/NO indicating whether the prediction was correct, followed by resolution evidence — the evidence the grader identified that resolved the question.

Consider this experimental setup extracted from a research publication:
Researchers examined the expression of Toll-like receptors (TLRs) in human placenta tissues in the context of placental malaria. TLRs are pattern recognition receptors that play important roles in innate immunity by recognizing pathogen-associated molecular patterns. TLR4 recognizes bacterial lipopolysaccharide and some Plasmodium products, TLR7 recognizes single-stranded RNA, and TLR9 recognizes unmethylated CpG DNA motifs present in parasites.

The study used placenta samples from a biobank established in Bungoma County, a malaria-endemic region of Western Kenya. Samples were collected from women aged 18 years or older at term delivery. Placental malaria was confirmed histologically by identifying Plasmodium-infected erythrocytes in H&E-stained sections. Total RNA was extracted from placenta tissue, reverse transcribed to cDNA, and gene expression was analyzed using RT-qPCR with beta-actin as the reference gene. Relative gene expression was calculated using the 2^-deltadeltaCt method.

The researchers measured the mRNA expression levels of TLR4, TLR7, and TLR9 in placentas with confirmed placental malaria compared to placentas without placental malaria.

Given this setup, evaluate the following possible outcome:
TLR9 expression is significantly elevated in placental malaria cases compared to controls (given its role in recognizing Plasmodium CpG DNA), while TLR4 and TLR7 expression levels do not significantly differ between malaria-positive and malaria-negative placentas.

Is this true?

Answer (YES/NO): NO